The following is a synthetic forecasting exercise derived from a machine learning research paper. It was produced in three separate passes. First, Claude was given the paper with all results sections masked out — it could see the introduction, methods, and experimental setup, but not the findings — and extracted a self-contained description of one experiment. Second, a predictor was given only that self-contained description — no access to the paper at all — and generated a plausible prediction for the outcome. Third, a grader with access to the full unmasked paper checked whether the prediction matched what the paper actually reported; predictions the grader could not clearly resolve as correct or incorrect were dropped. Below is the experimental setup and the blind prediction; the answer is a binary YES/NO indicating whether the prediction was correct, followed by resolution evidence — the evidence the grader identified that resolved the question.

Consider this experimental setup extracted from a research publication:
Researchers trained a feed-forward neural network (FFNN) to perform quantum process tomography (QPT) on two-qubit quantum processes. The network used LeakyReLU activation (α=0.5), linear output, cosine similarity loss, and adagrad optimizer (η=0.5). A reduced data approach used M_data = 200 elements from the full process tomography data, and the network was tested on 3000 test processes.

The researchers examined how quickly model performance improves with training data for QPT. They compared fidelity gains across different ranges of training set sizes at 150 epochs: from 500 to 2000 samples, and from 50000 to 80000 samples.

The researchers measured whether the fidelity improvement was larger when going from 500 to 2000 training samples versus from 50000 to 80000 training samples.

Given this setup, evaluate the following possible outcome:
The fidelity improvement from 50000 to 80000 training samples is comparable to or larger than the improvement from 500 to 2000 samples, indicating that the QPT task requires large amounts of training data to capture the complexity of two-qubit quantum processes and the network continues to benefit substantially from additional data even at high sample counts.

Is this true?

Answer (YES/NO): NO